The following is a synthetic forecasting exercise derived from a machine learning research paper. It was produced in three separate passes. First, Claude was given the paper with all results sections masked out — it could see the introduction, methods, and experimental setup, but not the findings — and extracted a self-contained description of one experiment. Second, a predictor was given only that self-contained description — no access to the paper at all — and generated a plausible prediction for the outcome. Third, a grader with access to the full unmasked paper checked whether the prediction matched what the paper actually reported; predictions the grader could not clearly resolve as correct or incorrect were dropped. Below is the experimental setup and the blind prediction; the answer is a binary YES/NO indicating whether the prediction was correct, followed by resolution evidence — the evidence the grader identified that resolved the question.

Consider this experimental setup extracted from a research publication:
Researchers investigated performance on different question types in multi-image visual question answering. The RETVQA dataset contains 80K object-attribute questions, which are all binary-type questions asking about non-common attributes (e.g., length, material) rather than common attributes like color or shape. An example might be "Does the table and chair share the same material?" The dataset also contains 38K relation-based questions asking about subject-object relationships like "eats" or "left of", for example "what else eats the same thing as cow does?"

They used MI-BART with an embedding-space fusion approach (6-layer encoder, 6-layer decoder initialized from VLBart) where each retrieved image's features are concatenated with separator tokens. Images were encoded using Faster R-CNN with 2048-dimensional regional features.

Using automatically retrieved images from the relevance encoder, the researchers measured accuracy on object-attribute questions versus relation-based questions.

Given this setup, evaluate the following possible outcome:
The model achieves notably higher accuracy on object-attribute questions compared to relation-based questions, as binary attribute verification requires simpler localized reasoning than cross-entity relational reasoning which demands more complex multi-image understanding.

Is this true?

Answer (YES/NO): YES